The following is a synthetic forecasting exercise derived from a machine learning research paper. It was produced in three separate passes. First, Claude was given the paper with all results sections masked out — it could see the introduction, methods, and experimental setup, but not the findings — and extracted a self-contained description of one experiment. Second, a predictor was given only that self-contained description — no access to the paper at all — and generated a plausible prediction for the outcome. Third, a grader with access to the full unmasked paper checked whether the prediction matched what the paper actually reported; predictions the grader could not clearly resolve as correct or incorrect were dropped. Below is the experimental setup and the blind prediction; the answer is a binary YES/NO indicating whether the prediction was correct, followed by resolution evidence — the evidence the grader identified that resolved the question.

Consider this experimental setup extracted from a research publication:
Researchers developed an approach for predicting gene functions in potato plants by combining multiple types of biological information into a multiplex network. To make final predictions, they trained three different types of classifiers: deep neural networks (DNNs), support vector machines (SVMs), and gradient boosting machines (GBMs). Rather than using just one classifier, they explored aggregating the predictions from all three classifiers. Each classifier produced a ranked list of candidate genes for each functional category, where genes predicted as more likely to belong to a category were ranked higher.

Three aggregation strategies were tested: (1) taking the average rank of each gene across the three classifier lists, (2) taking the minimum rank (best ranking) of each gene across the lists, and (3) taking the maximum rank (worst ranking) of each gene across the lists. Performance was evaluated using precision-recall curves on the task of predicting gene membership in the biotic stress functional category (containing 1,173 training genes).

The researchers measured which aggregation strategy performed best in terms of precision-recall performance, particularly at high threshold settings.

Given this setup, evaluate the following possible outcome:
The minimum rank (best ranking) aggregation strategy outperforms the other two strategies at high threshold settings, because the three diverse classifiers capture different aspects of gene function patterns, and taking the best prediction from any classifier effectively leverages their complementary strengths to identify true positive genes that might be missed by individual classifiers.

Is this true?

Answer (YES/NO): NO